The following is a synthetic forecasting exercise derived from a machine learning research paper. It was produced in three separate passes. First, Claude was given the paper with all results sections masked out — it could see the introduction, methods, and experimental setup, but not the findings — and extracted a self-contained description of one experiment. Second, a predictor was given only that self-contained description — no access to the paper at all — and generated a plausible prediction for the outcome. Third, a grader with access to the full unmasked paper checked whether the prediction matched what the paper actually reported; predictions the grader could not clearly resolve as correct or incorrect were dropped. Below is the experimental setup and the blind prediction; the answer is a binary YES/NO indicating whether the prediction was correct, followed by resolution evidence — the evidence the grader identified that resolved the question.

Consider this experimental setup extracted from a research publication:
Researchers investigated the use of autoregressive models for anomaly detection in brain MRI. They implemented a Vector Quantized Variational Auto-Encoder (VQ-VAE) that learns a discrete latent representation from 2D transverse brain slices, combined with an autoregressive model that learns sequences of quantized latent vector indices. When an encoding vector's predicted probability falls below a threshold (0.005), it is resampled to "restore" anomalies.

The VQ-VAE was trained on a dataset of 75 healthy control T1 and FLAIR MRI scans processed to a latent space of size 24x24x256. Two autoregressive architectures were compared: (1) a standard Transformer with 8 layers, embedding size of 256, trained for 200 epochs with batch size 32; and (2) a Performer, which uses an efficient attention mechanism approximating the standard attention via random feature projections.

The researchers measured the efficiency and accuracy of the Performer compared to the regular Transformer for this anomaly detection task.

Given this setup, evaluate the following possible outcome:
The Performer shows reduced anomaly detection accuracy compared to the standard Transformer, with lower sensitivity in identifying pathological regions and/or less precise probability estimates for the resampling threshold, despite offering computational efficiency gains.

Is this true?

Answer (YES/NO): NO